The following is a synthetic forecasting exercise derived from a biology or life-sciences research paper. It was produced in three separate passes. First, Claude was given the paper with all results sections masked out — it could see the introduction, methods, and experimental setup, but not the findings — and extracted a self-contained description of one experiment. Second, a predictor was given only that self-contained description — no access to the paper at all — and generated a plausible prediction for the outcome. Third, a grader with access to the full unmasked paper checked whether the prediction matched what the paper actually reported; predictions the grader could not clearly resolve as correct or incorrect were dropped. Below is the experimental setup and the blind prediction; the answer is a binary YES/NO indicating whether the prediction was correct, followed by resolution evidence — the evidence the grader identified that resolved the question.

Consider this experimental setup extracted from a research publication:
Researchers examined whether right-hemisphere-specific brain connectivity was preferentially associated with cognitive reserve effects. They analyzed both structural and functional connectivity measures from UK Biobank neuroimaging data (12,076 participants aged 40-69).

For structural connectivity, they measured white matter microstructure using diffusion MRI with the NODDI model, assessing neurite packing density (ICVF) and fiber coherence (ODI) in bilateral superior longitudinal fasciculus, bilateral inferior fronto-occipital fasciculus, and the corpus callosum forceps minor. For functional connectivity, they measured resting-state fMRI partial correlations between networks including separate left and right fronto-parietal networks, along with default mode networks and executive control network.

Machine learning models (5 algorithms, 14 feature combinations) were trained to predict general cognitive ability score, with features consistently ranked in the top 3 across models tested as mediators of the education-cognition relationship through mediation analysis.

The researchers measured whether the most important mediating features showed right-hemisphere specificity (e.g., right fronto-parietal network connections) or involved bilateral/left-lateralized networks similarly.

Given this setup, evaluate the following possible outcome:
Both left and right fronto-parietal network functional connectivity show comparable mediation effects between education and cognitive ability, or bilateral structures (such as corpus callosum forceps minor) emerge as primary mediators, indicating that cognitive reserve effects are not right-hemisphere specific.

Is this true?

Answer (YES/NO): NO